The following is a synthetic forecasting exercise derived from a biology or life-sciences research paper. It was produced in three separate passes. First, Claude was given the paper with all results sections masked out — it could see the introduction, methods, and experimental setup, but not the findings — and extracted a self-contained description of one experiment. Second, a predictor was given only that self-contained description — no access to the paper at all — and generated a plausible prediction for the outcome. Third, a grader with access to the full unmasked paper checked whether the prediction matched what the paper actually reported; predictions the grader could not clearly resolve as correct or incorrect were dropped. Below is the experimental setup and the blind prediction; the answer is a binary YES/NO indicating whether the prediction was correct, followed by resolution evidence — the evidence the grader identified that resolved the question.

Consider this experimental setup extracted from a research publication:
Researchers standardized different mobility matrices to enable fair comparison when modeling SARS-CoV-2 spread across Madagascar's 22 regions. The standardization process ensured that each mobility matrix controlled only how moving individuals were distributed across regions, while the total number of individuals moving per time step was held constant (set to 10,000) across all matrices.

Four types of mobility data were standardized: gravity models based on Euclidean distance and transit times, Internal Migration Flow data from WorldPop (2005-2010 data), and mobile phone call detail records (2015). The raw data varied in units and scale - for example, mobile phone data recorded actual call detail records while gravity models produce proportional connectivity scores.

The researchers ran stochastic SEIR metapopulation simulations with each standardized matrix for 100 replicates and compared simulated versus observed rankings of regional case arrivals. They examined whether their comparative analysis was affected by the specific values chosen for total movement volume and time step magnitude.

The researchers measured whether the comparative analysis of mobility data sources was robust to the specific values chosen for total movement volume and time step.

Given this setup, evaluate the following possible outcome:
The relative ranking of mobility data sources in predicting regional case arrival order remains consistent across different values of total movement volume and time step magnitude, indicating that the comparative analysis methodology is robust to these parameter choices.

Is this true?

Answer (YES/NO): YES